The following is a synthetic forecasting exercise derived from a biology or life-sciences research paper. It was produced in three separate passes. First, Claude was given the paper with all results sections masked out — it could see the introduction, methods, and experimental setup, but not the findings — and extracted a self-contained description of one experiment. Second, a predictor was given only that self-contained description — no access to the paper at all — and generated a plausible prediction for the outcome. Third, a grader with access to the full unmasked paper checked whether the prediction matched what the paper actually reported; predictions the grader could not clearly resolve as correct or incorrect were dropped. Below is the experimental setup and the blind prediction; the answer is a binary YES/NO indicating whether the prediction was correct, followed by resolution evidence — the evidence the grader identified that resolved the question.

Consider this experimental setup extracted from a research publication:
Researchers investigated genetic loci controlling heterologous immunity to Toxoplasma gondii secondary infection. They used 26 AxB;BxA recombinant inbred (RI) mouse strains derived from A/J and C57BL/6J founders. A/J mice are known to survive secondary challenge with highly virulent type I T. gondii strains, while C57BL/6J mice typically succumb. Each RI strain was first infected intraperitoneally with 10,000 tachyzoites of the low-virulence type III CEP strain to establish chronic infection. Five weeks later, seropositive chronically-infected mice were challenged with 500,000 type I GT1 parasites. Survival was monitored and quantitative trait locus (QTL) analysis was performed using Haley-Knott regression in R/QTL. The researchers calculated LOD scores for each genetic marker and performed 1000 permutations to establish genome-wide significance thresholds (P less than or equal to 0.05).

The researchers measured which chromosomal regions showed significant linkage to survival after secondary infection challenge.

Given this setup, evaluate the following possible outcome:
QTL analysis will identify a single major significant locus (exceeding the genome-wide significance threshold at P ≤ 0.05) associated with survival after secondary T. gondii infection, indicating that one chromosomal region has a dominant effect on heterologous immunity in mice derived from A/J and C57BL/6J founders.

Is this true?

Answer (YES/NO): NO